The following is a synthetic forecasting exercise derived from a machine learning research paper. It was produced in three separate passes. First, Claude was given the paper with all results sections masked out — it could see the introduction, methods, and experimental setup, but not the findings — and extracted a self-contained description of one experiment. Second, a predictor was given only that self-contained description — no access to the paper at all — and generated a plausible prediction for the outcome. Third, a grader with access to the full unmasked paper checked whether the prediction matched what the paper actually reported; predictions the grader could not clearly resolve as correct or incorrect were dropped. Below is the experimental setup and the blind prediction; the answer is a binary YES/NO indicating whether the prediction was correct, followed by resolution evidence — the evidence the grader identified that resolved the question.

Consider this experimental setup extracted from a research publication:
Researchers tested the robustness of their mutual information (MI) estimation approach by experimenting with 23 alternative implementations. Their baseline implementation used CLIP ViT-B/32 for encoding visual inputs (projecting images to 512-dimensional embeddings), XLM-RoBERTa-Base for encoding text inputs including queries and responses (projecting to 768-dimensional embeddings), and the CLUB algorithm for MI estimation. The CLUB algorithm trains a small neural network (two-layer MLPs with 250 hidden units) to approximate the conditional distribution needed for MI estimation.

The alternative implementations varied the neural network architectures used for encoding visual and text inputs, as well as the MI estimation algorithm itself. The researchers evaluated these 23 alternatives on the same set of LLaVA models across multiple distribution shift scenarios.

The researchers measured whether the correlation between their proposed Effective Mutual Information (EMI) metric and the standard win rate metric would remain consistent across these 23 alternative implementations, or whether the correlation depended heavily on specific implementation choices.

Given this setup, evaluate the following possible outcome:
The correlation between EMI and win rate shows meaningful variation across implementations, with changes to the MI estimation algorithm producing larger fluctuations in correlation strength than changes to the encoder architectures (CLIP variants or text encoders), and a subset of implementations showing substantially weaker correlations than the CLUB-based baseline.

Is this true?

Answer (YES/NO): NO